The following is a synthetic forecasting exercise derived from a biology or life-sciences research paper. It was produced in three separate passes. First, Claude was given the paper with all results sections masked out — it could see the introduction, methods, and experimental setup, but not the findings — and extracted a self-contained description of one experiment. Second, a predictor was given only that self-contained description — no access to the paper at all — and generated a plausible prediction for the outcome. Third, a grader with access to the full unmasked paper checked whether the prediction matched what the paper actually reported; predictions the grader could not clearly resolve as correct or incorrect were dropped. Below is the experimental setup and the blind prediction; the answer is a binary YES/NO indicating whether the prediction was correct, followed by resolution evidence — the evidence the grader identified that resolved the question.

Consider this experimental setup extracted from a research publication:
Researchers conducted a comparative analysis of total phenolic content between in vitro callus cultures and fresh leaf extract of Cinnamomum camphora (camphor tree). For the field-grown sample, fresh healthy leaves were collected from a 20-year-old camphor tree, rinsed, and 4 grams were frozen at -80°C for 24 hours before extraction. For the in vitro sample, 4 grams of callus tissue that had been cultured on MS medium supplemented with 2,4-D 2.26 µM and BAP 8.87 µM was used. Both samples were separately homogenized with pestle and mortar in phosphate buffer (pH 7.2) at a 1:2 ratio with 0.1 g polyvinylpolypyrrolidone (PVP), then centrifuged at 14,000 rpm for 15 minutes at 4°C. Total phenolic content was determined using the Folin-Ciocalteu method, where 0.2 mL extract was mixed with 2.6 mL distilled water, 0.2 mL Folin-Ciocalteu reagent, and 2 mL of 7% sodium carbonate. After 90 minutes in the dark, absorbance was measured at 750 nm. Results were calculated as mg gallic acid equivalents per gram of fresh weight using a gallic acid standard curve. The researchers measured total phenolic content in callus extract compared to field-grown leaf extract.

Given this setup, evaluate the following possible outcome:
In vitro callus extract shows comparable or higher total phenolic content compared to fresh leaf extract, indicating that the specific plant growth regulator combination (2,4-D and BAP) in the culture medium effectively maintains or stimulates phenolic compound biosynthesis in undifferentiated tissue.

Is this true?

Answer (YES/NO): YES